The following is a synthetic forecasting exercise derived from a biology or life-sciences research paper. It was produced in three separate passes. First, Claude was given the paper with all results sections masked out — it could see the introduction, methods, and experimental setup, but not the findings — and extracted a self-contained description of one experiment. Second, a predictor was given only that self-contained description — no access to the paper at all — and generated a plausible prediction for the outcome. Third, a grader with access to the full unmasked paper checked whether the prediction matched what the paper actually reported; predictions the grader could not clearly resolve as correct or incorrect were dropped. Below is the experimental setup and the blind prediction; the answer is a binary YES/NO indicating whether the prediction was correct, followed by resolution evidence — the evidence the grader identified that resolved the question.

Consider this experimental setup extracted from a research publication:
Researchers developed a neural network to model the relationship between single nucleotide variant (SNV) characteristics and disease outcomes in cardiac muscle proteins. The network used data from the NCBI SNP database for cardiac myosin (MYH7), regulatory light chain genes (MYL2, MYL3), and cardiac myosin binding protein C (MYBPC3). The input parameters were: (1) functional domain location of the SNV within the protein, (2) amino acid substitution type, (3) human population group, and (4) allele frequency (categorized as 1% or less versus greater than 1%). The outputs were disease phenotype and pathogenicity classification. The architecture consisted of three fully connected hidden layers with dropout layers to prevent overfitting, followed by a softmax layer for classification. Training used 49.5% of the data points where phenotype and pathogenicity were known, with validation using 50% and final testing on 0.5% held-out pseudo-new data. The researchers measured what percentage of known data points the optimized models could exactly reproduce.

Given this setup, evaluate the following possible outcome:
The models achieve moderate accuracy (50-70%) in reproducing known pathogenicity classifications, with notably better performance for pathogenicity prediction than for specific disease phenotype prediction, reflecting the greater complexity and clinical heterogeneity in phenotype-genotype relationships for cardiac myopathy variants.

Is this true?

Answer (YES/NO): NO